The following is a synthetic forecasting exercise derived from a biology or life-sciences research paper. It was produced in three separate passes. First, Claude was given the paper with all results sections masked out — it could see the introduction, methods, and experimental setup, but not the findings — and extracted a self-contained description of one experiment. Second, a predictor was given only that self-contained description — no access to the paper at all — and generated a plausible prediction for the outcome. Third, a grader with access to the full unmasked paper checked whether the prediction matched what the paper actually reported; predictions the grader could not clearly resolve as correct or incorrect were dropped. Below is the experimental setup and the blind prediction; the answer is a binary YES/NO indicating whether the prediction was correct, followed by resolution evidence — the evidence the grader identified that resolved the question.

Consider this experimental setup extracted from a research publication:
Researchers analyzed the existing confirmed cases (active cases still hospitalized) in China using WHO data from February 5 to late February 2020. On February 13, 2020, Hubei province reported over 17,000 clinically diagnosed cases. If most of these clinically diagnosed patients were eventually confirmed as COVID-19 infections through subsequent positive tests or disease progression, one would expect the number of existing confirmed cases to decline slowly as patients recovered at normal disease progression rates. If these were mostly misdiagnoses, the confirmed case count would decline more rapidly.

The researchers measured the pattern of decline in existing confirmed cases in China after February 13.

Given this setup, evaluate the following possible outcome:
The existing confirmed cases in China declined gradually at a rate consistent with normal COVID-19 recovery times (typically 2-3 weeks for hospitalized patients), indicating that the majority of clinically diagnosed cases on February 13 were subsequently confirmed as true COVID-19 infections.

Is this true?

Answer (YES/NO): YES